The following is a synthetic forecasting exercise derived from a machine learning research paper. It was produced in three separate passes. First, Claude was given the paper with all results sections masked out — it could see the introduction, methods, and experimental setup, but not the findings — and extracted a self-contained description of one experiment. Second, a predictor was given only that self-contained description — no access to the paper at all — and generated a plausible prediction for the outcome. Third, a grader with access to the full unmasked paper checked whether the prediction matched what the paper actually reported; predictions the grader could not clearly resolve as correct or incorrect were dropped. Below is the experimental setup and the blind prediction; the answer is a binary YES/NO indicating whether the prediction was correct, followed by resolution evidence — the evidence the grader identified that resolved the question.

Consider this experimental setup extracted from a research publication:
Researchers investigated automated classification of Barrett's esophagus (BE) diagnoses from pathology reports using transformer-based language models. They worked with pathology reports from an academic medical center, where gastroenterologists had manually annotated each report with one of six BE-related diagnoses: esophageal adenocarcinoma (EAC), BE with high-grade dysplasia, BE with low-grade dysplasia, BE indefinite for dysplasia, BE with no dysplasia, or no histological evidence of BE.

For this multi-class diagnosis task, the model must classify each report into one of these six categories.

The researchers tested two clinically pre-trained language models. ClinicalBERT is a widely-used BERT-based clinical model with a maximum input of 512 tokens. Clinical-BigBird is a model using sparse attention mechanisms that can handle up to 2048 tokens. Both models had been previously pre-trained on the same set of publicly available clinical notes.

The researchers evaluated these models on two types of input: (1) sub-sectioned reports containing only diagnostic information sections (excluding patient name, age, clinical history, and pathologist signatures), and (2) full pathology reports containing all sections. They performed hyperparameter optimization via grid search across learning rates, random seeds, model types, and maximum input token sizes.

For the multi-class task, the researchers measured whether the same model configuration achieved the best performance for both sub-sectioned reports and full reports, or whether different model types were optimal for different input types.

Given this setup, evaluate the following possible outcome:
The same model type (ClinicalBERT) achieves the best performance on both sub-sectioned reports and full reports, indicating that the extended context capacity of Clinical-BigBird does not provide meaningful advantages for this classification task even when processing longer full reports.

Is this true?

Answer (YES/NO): NO